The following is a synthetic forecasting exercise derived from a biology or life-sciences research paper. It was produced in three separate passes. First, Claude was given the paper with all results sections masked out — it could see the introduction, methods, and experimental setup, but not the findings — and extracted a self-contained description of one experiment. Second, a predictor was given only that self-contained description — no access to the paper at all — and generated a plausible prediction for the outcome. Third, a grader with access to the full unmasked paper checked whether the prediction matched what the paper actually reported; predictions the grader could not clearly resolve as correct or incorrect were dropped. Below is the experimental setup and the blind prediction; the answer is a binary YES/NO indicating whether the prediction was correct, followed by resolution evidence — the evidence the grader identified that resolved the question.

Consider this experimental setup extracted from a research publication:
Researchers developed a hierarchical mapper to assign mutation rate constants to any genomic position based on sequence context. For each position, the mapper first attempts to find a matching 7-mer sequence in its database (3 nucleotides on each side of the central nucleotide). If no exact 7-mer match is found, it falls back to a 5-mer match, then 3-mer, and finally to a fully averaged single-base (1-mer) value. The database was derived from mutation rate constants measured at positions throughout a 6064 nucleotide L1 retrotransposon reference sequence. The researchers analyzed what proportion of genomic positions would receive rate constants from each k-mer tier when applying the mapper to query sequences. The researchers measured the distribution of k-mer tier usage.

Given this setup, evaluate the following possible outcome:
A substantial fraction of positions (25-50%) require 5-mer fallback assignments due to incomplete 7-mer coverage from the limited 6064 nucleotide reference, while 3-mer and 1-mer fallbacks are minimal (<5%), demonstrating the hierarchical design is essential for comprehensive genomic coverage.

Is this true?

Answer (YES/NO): NO